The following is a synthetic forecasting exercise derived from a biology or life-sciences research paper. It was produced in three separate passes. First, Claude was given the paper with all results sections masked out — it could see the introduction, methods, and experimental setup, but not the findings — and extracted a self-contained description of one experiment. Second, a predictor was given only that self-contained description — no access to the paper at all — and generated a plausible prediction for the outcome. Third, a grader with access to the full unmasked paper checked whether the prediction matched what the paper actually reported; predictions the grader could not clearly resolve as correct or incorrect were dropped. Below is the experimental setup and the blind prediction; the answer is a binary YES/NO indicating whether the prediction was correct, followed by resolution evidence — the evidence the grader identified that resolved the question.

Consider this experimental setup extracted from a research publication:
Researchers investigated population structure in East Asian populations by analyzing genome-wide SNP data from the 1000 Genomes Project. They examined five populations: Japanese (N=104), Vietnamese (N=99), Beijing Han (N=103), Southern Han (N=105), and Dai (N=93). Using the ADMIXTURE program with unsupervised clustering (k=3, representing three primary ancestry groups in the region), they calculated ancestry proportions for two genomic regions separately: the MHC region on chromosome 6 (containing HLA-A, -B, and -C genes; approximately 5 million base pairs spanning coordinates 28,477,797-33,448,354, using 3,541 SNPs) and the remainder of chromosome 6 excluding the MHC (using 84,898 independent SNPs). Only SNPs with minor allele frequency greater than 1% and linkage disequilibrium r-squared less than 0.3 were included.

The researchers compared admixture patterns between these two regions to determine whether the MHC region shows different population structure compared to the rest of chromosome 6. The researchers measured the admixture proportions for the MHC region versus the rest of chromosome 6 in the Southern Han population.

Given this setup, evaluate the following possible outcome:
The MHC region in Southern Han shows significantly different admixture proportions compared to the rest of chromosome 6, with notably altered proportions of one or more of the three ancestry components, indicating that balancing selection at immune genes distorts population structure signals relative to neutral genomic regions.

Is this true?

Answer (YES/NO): NO